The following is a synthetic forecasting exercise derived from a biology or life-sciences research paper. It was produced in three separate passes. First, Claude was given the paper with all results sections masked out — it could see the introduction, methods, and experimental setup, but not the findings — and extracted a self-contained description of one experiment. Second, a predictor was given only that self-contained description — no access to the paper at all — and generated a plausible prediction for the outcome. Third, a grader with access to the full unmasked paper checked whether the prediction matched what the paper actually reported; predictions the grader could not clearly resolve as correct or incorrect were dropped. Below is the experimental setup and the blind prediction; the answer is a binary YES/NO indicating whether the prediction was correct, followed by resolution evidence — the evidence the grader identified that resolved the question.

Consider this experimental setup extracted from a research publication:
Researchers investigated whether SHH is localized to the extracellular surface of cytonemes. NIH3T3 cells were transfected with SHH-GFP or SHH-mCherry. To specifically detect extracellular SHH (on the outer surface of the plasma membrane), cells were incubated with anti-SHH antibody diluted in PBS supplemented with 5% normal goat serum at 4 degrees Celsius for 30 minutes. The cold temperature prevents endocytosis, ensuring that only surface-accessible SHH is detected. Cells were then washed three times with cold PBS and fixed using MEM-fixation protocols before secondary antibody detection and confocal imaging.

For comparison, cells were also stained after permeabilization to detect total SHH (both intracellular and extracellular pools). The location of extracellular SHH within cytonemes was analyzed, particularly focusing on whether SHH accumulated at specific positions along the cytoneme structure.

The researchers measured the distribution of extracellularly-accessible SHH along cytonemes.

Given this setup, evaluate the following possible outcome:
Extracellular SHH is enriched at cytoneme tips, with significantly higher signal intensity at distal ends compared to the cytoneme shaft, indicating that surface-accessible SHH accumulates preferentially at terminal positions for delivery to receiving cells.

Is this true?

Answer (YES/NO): NO